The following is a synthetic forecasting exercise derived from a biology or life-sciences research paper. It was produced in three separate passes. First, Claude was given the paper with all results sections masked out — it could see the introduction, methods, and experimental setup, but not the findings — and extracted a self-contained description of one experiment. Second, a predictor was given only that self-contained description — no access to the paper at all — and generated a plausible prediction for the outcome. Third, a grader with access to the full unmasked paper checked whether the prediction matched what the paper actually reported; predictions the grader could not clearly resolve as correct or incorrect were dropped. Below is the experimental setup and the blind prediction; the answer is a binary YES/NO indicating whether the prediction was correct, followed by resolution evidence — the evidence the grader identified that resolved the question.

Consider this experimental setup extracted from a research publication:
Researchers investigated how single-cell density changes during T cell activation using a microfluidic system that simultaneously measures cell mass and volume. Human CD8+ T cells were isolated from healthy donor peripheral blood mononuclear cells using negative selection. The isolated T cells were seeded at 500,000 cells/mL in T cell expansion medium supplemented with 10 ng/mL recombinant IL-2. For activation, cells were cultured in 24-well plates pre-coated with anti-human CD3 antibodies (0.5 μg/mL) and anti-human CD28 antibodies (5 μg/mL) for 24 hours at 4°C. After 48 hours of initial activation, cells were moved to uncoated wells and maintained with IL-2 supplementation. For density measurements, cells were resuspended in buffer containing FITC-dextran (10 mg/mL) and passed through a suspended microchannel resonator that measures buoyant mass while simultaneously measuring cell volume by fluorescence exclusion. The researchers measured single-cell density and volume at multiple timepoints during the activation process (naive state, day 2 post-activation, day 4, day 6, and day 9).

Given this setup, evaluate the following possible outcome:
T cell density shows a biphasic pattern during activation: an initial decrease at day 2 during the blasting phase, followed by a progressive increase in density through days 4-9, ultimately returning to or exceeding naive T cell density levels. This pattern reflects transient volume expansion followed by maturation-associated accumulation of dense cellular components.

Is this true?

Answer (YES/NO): NO